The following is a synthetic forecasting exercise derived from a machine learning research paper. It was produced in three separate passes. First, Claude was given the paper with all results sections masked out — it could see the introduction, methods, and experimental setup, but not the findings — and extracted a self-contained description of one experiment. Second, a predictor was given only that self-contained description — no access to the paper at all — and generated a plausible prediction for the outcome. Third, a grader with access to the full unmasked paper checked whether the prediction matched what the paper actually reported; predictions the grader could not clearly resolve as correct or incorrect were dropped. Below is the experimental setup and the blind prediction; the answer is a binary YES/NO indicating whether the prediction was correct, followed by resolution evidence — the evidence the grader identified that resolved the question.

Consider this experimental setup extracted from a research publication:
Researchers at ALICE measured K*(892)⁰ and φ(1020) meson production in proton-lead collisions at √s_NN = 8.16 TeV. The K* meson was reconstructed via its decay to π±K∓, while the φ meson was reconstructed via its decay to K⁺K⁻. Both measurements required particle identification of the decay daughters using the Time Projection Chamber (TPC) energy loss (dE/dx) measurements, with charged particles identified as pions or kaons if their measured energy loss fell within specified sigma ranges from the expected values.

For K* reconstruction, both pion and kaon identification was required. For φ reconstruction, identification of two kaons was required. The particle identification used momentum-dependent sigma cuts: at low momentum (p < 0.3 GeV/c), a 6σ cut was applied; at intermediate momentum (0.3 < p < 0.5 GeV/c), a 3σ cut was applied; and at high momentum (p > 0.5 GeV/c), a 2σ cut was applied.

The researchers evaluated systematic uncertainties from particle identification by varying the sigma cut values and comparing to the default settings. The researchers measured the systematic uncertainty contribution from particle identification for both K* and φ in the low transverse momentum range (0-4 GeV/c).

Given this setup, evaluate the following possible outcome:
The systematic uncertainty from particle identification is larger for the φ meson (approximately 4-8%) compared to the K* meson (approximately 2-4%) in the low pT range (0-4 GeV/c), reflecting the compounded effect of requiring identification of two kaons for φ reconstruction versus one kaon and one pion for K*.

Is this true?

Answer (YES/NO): NO